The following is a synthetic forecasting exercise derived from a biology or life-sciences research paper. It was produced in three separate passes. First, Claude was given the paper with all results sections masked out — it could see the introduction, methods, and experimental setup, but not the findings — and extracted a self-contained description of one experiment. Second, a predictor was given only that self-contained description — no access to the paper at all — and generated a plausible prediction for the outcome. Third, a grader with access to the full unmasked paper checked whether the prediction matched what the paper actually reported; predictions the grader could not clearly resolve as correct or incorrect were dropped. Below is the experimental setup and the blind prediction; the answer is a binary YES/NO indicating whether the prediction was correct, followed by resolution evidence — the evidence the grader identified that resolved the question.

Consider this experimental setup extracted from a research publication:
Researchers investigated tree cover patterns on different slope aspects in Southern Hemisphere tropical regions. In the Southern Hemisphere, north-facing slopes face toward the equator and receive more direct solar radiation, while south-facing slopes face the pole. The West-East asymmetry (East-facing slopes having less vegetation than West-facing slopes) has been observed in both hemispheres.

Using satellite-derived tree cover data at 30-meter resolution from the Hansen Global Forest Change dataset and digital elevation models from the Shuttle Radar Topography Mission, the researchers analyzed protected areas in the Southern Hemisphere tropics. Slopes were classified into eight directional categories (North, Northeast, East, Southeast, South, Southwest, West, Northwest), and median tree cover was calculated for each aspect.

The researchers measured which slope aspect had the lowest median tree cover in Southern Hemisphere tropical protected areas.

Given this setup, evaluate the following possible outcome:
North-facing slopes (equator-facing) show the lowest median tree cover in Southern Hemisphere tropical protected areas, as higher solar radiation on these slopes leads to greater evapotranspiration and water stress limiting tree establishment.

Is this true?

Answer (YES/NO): NO